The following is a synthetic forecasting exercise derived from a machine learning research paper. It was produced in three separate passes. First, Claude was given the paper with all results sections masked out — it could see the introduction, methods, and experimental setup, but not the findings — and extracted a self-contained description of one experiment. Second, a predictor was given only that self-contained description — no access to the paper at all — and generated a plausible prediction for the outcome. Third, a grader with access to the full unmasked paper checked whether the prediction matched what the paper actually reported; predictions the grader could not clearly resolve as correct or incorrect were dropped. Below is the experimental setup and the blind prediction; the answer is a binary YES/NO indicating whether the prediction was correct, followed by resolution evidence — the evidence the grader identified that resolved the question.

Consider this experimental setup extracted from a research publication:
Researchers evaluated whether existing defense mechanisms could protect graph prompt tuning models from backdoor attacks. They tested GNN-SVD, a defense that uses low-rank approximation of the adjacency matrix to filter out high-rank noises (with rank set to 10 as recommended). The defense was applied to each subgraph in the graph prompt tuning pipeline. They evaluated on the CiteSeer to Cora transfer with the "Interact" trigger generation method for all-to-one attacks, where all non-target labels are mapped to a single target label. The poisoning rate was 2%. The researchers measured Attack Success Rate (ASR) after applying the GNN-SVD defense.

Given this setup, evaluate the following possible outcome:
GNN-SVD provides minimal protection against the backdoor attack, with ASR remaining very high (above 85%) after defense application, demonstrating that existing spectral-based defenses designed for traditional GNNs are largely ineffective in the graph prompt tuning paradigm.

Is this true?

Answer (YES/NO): YES